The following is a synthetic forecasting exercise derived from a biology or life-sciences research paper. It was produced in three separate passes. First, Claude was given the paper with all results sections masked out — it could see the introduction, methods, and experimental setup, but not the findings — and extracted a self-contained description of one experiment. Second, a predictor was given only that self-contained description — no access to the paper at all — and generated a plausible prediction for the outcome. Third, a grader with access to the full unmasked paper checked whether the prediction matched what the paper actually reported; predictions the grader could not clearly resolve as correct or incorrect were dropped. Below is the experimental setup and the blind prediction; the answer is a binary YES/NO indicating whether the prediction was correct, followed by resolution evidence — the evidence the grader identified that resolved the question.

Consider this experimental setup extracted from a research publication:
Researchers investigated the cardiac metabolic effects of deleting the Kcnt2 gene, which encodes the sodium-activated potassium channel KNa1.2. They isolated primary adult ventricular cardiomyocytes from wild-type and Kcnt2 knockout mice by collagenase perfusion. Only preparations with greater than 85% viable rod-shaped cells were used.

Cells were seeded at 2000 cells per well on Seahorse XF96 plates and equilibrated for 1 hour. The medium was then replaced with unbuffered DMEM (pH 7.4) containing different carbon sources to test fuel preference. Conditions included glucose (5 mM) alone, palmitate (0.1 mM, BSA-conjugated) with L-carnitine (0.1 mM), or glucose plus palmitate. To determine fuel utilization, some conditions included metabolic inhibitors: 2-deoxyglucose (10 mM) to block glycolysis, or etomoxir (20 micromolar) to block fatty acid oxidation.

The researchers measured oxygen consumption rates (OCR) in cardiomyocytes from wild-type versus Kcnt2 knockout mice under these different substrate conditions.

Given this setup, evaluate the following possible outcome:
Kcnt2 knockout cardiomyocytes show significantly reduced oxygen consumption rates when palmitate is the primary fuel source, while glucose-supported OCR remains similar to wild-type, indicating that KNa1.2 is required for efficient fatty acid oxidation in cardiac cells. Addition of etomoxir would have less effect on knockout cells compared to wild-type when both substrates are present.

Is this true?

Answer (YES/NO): NO